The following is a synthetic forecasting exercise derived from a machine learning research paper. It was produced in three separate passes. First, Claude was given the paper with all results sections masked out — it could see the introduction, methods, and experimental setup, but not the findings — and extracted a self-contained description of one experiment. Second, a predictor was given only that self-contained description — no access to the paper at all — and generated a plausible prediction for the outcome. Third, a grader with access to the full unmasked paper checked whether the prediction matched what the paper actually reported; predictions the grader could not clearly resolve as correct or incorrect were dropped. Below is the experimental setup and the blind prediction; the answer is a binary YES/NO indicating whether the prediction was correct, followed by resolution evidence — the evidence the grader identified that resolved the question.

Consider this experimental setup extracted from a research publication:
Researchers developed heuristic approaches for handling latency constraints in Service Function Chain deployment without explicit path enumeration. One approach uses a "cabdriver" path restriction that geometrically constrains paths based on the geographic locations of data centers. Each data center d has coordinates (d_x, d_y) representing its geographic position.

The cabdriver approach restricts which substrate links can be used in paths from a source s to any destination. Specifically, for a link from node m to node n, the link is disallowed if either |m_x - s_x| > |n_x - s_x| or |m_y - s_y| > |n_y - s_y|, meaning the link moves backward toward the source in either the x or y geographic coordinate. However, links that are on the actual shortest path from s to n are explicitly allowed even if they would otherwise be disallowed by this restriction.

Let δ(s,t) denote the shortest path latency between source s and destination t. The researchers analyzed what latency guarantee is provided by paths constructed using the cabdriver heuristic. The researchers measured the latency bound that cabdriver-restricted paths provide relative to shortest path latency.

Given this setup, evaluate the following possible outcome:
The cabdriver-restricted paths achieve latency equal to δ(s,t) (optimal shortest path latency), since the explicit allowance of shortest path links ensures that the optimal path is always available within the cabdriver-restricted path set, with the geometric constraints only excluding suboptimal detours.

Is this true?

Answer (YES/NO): NO